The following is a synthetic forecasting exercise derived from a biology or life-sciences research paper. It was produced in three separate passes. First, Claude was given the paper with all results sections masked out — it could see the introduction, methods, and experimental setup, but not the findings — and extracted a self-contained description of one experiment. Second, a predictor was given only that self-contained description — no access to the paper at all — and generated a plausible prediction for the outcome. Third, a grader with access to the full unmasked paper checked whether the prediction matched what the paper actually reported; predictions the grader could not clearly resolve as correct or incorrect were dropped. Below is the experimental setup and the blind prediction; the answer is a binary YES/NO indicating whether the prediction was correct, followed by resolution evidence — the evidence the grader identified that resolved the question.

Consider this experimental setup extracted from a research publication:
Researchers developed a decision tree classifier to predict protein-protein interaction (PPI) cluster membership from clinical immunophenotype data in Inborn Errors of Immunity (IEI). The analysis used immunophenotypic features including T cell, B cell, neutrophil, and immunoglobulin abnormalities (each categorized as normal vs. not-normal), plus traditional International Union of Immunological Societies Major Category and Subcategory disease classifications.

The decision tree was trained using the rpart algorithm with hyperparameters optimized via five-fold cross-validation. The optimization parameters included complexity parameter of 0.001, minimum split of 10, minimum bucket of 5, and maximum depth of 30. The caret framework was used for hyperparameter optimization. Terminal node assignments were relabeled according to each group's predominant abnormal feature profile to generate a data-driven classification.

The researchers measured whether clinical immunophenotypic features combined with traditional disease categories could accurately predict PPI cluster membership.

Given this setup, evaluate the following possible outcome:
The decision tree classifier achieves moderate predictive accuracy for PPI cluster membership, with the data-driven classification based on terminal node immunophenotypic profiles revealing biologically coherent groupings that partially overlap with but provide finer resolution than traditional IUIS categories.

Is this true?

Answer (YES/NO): NO